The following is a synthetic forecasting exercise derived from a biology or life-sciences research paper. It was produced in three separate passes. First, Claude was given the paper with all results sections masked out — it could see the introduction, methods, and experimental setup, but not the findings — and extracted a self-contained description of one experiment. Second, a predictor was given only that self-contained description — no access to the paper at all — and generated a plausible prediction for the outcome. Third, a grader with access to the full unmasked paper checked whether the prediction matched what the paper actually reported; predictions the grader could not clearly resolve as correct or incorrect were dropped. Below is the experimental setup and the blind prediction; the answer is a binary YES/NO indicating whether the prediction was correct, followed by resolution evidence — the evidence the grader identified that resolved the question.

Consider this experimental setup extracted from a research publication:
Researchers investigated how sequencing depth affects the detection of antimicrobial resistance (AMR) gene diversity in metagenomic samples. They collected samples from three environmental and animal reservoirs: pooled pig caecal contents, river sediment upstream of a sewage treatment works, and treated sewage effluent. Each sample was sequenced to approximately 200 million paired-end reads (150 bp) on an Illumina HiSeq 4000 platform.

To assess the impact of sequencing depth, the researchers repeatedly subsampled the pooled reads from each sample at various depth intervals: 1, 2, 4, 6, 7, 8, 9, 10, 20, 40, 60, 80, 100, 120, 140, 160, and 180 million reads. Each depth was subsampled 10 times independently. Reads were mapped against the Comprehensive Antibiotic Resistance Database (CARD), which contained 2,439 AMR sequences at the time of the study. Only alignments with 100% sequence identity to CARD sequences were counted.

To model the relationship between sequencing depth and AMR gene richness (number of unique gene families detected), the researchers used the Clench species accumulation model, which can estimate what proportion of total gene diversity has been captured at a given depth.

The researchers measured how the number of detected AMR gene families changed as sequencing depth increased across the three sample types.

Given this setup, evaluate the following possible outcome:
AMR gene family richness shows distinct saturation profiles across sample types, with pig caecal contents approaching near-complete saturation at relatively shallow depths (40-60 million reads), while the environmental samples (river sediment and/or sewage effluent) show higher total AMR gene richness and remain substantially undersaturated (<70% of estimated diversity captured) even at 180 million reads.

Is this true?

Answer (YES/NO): NO